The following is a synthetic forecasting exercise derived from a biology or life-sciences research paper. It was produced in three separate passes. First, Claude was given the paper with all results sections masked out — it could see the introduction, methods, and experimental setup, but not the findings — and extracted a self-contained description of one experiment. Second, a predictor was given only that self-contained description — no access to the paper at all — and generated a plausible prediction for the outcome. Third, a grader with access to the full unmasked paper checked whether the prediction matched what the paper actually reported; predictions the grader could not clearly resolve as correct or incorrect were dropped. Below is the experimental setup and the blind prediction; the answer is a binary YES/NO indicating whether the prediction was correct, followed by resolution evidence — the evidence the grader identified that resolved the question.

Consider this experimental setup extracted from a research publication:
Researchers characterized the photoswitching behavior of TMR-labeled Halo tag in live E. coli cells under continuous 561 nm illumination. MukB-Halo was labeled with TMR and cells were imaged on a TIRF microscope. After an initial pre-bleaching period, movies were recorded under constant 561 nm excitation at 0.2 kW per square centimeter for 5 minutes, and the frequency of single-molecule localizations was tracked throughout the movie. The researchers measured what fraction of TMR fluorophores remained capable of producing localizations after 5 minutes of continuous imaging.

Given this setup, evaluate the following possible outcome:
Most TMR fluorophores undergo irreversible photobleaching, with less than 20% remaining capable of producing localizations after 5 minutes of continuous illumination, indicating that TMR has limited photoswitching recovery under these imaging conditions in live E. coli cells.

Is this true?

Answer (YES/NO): NO